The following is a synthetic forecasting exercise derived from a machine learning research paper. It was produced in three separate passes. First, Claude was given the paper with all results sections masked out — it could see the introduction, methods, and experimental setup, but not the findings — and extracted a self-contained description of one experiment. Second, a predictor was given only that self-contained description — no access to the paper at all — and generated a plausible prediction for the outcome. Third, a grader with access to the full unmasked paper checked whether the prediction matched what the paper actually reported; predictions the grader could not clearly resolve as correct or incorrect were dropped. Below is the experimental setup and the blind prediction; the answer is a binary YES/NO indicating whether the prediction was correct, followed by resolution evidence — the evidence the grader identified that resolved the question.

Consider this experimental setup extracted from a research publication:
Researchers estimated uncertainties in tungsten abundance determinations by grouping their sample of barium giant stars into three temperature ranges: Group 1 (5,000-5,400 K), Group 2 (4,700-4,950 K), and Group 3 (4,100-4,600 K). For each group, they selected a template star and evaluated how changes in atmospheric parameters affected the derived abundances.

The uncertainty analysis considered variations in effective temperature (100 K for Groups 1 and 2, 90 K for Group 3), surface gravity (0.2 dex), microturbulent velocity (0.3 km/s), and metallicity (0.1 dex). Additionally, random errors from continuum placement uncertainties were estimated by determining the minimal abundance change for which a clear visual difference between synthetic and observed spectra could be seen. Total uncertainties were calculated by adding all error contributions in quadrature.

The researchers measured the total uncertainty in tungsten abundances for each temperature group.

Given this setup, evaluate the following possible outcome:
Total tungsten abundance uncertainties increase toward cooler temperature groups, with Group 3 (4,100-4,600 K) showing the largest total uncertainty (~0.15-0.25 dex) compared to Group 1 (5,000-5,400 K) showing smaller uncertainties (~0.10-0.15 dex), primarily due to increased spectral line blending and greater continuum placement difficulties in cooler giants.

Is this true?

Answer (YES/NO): NO